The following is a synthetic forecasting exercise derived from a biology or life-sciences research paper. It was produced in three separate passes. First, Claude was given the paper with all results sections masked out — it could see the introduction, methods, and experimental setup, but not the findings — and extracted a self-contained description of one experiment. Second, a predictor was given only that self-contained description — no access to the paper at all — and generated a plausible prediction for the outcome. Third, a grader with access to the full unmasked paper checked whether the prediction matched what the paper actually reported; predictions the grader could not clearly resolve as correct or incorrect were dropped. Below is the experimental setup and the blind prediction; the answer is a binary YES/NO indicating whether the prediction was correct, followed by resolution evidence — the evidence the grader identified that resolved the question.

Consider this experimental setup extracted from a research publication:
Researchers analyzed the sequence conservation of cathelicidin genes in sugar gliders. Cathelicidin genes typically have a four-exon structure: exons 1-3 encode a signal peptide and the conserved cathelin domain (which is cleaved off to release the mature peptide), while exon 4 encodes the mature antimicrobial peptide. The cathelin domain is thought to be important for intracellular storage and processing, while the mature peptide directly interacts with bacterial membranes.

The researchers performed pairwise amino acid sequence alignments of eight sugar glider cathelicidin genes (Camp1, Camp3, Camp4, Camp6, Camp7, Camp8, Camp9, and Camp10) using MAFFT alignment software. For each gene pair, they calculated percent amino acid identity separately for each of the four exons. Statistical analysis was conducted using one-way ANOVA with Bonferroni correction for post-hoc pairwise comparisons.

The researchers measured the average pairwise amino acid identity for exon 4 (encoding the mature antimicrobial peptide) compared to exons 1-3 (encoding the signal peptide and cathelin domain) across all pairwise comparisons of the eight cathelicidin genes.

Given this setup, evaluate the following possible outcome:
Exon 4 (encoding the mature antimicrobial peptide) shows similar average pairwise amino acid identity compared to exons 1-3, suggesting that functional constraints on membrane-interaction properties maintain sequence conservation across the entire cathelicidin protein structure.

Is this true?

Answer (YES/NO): NO